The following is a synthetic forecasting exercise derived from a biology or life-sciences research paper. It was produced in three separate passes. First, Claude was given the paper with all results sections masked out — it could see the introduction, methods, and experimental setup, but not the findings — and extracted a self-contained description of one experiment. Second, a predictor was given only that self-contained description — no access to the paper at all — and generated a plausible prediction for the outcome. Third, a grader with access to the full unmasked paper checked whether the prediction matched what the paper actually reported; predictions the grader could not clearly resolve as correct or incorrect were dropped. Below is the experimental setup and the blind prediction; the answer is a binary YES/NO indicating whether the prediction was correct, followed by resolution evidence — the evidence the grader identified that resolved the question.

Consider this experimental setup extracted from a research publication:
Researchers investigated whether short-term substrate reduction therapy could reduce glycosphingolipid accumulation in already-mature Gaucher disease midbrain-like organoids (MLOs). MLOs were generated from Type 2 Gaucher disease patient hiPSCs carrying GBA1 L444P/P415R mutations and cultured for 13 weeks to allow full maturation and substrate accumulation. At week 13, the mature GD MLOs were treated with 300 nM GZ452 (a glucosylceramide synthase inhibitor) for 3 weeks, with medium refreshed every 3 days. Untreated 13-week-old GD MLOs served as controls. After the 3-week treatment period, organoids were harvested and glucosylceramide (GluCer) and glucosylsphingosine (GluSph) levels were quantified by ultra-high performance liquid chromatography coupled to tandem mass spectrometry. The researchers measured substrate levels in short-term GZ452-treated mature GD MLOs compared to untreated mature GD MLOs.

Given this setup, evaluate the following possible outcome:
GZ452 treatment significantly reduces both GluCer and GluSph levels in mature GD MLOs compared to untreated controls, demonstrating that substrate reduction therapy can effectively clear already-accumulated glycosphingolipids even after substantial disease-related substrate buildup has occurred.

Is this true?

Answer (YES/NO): YES